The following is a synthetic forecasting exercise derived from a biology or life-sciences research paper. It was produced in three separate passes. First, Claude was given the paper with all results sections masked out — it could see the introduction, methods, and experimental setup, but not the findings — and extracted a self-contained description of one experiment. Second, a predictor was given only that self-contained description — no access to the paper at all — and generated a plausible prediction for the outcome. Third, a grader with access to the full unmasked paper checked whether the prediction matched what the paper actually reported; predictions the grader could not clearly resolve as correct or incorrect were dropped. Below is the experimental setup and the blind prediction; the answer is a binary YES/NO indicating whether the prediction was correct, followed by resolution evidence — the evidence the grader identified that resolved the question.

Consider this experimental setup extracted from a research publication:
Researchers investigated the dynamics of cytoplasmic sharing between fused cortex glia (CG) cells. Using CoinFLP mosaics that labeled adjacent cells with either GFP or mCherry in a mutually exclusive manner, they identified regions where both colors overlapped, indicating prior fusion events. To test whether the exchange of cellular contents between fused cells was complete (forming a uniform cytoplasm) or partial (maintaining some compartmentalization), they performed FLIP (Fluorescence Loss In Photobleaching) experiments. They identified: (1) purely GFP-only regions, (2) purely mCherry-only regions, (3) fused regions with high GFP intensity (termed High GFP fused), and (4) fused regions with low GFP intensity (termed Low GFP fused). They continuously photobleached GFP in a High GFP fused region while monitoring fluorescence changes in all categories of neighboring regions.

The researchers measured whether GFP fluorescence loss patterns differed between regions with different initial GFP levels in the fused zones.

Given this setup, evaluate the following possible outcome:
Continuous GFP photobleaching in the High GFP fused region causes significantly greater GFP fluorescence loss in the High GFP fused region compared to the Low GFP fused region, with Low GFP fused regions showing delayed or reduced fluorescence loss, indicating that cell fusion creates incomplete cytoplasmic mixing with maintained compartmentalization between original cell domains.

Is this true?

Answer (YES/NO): YES